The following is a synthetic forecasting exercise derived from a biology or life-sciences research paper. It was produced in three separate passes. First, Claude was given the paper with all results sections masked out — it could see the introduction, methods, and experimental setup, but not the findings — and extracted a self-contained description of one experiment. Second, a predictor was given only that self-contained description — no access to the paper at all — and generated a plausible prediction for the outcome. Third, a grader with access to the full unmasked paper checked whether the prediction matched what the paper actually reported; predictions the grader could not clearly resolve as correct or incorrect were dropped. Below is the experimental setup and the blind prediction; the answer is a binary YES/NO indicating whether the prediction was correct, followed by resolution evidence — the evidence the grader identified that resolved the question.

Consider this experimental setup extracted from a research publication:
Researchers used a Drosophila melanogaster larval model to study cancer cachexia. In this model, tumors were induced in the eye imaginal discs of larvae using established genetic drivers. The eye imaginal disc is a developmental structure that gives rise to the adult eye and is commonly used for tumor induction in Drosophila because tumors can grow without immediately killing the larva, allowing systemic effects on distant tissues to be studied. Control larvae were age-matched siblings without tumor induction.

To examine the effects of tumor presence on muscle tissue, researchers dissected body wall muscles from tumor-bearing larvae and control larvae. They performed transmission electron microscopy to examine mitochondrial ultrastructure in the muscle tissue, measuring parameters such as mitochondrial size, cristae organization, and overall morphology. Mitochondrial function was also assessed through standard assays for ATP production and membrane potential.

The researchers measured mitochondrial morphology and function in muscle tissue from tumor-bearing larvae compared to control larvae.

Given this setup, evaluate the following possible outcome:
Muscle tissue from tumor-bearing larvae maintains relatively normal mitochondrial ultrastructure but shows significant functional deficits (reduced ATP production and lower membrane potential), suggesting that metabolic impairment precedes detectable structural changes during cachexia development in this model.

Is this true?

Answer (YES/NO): NO